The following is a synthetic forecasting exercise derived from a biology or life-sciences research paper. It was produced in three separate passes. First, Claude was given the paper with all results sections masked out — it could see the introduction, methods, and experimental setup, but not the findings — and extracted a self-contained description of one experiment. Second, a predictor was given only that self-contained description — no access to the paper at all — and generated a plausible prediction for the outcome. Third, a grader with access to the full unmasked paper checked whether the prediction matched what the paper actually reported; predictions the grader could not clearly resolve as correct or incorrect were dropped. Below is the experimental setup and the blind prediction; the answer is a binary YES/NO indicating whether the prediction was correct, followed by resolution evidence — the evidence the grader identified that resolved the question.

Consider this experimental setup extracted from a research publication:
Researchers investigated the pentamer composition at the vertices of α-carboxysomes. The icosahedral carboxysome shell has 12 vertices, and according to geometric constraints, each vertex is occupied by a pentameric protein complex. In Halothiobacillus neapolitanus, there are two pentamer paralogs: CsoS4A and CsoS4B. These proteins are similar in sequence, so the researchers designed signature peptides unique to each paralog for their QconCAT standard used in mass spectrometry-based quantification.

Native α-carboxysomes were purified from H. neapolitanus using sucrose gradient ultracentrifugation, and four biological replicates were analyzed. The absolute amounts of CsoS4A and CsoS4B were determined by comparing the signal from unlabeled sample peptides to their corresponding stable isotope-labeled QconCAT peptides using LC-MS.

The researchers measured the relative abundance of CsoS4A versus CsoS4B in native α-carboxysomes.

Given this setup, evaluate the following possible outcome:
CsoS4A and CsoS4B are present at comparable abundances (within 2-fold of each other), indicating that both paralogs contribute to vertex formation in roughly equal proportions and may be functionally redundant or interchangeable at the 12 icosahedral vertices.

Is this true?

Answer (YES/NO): NO